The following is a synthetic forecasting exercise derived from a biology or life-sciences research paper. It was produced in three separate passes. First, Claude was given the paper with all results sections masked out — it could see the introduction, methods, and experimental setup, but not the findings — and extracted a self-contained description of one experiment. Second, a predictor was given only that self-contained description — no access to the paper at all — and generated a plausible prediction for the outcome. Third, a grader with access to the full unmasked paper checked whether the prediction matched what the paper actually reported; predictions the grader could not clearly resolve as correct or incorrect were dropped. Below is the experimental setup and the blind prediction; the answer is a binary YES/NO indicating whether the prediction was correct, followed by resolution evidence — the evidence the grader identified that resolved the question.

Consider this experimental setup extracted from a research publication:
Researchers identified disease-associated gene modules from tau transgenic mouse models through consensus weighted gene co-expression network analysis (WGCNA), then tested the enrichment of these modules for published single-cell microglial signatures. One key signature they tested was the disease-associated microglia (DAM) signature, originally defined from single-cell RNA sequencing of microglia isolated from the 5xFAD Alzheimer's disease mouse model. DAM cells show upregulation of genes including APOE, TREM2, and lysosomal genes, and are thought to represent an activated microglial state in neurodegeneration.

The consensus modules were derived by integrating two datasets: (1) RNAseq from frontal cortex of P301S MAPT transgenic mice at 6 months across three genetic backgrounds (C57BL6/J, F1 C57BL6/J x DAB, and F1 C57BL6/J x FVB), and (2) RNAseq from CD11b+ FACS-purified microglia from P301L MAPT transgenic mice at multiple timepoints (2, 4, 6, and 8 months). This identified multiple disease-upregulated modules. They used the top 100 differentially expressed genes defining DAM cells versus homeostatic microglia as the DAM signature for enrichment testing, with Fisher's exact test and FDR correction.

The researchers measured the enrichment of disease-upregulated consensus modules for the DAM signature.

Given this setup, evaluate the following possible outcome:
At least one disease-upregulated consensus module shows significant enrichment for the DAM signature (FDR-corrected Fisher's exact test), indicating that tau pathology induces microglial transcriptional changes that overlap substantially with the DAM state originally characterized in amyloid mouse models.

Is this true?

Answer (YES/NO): YES